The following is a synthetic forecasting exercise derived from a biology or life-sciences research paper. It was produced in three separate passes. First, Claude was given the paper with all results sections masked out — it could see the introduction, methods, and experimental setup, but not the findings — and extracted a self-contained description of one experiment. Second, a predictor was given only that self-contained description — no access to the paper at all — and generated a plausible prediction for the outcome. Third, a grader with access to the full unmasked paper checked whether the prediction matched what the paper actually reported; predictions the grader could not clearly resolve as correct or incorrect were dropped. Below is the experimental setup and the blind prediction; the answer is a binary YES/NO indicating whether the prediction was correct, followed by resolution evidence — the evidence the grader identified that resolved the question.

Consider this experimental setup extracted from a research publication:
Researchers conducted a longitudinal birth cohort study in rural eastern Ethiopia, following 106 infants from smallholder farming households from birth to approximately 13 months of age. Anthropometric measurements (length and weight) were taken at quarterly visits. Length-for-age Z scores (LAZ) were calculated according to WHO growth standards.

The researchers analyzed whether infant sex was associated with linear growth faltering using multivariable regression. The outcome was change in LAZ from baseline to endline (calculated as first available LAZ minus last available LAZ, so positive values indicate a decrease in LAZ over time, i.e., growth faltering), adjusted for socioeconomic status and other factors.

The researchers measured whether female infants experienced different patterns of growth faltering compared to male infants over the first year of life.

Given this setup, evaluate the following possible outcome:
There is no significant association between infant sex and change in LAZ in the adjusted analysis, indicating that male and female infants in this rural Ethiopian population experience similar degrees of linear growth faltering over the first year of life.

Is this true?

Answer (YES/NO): NO